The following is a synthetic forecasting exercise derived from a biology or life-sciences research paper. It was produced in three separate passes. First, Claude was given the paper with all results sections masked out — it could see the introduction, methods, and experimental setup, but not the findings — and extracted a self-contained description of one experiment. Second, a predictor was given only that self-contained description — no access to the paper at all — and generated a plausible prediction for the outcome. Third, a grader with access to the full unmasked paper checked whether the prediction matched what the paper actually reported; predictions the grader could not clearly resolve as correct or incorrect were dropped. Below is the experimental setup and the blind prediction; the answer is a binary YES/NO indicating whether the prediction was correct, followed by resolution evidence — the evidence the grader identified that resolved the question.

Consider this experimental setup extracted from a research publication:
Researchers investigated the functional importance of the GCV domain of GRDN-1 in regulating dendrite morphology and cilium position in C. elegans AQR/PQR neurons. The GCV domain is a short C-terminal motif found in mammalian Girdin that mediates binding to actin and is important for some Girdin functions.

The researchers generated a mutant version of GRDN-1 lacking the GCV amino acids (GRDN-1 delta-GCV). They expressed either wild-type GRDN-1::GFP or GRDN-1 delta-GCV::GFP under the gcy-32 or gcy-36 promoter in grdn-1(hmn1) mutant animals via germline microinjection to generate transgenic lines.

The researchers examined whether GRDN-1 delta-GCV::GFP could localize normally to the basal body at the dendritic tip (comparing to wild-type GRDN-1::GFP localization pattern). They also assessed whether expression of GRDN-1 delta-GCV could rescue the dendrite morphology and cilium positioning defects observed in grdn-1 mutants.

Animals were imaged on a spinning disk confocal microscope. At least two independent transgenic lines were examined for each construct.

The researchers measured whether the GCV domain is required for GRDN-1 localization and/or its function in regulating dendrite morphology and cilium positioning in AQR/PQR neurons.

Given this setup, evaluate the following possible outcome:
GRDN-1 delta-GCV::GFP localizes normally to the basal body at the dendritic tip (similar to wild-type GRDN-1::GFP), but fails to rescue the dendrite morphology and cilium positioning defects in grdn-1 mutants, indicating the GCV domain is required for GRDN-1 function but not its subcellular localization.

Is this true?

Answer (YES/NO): NO